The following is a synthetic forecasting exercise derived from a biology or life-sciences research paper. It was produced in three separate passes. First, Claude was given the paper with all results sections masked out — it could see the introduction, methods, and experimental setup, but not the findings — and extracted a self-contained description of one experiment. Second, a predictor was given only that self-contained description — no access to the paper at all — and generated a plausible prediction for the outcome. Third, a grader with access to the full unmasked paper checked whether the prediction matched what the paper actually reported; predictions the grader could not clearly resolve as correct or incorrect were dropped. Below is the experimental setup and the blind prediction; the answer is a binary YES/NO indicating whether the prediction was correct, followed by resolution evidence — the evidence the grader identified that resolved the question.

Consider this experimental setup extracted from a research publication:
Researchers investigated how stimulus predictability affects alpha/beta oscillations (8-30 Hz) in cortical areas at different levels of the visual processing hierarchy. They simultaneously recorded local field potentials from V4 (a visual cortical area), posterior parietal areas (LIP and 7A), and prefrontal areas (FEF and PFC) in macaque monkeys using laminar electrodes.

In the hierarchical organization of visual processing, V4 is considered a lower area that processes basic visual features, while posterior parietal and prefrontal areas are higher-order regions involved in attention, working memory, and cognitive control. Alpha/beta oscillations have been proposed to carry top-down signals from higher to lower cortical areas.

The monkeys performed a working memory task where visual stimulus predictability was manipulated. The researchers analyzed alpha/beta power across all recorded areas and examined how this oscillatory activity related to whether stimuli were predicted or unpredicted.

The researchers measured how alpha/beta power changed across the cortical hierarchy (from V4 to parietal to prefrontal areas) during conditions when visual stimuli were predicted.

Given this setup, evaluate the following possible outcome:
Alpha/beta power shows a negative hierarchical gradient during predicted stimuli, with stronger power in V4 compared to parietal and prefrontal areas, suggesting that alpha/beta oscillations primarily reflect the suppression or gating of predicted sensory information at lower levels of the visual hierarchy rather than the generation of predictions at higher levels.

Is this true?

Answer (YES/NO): NO